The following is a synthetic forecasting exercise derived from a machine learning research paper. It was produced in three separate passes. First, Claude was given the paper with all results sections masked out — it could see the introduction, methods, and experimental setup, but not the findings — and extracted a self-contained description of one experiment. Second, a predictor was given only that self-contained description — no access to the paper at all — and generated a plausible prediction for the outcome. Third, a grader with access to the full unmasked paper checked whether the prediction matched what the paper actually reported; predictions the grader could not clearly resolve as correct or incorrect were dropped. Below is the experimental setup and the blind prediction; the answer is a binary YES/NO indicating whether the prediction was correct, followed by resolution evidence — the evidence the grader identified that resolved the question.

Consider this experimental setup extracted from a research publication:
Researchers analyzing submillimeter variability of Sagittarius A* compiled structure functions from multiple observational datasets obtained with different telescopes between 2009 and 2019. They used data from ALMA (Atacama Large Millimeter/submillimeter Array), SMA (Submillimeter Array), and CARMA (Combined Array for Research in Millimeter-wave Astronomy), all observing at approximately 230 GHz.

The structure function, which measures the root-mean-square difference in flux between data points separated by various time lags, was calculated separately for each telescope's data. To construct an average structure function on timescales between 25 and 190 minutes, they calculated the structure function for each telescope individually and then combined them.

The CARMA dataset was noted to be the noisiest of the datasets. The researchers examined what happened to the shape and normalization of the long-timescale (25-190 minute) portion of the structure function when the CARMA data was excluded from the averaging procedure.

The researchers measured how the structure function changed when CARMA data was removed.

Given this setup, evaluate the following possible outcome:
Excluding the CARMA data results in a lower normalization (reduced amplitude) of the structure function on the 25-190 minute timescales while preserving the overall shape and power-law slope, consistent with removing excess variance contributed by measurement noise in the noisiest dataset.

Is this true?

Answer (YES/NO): YES